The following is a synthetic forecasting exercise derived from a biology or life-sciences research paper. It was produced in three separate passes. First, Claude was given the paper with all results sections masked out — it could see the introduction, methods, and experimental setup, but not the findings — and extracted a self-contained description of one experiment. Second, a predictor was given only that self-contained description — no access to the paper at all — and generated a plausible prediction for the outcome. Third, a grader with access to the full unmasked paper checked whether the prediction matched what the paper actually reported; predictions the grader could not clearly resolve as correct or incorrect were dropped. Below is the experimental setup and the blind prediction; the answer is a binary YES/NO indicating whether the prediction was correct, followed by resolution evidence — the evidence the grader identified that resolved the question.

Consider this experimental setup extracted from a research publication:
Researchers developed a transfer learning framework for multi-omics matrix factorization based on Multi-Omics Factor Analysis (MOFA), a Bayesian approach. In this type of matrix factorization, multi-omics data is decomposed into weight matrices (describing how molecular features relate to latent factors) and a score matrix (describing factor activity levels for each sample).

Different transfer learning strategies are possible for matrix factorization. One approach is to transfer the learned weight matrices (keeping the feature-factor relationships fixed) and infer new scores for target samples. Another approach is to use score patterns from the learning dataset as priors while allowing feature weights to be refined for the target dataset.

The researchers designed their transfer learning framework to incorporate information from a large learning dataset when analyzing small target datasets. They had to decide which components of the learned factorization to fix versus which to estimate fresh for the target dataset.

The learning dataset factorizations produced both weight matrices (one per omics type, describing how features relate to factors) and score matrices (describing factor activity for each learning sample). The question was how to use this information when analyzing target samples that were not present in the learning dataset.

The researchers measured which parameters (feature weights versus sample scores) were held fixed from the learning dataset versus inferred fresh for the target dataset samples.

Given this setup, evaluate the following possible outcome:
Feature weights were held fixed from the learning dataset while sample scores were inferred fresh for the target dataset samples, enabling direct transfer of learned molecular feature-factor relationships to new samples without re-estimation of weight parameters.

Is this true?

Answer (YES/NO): YES